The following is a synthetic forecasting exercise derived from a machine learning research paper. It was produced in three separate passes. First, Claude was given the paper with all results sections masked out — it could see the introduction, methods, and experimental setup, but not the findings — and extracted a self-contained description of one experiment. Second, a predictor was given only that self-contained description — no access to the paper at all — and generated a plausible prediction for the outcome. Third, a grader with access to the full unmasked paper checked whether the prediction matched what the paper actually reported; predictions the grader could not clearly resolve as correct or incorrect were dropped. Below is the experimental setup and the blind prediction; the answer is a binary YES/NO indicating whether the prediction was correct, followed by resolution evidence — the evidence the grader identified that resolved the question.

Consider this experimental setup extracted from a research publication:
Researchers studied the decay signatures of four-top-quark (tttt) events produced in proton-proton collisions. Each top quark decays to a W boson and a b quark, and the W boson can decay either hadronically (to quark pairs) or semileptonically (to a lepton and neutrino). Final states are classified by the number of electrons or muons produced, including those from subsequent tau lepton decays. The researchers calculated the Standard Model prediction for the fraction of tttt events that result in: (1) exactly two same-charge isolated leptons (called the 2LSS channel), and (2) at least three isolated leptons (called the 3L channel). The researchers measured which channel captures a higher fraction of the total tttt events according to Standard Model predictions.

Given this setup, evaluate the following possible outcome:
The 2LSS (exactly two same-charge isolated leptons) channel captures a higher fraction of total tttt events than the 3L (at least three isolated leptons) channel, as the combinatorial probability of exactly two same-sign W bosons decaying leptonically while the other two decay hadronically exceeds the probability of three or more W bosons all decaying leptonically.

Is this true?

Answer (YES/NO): YES